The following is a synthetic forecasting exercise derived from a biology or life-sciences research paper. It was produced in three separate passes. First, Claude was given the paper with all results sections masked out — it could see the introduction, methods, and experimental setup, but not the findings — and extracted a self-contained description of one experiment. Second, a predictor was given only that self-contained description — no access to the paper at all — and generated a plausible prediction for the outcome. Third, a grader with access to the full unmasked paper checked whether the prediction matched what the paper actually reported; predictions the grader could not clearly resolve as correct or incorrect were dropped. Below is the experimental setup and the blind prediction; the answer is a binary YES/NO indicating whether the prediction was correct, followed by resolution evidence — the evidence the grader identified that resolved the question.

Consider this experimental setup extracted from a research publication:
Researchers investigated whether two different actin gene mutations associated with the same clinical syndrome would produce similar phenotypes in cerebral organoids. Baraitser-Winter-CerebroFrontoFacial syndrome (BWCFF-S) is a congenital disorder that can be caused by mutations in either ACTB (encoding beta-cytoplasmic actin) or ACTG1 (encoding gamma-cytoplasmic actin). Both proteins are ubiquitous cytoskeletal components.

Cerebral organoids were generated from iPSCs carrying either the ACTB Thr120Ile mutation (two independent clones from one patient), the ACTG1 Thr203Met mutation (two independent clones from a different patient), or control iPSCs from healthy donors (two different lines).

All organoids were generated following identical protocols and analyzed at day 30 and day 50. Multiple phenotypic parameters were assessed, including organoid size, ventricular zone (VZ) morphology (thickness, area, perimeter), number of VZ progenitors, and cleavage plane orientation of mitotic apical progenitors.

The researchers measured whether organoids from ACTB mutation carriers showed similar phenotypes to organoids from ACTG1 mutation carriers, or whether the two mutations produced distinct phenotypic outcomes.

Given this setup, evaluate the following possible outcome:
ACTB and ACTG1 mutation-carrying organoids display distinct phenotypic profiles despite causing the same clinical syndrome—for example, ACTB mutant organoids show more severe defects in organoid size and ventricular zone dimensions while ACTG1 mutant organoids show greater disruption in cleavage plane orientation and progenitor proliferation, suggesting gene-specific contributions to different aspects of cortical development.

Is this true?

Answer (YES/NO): NO